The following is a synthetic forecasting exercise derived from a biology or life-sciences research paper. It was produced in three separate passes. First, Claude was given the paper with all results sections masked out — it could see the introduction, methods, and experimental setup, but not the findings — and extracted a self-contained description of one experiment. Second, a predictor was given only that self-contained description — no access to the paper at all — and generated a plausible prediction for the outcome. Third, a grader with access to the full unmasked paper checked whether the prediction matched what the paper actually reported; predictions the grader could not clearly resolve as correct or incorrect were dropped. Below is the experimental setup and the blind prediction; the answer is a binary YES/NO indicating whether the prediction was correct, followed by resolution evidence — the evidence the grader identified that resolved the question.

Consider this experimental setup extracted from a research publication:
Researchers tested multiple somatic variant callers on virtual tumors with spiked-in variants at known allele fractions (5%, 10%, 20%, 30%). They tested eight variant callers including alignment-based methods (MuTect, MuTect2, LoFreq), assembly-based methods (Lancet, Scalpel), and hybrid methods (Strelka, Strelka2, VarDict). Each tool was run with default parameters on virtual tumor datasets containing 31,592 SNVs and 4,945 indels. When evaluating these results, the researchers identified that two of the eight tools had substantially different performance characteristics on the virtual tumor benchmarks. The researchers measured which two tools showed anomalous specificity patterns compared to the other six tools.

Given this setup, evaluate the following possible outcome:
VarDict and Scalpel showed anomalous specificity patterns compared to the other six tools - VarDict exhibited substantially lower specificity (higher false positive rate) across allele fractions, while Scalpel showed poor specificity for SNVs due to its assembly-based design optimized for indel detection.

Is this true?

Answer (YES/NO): YES